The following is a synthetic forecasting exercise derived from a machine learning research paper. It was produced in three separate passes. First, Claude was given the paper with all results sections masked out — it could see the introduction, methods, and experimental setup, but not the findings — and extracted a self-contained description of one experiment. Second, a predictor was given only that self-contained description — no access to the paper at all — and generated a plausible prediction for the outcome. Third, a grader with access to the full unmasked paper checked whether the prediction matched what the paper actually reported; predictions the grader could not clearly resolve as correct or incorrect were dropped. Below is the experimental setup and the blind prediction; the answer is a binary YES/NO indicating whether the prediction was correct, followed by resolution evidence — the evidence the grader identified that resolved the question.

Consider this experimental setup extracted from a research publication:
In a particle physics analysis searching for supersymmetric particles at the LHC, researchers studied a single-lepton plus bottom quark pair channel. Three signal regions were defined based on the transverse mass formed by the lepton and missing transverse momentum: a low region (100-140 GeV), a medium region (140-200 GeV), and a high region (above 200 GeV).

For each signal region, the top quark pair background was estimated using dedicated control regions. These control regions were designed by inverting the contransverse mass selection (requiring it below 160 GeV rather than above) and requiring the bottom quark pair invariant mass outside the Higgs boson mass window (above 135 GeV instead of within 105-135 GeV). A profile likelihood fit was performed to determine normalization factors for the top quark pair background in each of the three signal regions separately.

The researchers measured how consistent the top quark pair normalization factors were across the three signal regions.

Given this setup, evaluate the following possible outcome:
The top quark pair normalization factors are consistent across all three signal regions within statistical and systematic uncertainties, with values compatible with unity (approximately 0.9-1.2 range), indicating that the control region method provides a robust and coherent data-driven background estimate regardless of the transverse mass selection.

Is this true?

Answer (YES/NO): YES